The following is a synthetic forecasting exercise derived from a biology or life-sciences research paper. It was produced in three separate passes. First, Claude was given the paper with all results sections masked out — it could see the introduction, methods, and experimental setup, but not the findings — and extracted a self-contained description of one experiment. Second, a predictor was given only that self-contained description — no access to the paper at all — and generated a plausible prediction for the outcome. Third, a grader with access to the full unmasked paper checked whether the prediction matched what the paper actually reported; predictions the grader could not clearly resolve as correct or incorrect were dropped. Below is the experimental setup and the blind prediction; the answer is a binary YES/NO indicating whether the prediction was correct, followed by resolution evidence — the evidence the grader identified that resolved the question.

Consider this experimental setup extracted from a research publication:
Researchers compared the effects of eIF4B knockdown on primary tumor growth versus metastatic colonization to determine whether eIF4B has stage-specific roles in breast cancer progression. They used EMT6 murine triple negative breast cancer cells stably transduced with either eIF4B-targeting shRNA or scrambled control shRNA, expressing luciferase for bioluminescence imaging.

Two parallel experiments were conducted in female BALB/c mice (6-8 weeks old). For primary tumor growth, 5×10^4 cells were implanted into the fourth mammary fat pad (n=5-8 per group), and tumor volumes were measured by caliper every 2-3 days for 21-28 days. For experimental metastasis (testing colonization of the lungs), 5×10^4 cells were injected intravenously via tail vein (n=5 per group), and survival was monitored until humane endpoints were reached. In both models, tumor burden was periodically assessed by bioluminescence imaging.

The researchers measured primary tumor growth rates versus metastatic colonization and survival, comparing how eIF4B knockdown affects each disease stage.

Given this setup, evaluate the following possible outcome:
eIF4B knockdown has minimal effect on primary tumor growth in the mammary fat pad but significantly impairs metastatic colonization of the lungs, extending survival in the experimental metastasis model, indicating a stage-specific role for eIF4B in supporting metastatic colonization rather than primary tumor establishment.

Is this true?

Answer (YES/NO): NO